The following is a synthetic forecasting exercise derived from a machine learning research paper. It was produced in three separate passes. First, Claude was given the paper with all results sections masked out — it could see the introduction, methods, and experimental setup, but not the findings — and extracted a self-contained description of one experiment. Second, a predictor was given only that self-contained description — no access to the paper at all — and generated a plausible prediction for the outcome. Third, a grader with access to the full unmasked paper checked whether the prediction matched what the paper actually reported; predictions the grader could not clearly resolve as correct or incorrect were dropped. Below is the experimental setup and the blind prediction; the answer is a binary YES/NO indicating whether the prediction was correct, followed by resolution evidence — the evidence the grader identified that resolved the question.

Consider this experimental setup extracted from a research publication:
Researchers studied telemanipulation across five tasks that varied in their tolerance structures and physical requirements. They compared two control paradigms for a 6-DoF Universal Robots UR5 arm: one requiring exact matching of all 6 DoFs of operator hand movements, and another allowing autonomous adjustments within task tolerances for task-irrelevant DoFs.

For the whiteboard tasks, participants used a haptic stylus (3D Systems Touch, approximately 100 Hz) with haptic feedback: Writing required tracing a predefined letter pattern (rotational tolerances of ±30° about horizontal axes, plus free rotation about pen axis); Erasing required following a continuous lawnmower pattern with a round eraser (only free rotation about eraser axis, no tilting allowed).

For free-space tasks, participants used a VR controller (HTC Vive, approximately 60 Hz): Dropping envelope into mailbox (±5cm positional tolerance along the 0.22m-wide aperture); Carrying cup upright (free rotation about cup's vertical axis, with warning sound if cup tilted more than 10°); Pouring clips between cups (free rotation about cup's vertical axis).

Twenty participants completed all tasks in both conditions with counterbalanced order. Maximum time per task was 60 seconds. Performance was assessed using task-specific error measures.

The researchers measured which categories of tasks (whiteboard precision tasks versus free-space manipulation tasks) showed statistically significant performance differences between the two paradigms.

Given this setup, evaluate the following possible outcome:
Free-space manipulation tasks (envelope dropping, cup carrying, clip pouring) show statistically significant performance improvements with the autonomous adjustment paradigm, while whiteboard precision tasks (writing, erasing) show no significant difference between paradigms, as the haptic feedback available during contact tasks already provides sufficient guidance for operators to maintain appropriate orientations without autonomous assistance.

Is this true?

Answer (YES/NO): NO